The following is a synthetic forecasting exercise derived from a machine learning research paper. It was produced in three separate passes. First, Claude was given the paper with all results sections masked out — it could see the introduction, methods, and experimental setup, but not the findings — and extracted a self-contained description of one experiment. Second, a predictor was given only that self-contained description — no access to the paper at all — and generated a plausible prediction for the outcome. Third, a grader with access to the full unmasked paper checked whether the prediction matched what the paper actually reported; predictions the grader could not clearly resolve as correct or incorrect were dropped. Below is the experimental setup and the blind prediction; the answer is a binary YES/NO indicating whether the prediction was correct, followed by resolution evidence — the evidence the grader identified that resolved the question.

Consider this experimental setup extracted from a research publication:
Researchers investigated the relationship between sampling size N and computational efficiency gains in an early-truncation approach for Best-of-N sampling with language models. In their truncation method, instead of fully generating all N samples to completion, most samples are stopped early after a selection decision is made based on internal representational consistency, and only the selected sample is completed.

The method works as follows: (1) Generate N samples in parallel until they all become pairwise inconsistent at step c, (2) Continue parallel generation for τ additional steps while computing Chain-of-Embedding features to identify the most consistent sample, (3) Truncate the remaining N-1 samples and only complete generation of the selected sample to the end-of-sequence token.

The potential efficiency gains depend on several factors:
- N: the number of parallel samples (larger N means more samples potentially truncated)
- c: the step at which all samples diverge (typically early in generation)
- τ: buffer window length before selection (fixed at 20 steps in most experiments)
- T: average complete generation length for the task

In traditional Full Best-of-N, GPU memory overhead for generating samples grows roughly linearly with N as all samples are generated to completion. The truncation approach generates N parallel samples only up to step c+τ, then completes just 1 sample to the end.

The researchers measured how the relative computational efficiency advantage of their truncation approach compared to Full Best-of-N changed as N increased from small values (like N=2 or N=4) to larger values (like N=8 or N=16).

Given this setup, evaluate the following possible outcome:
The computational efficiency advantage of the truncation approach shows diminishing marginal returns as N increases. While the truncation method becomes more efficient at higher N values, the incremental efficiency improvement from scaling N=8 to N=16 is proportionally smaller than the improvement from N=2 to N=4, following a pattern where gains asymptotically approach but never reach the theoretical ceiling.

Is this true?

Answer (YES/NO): NO